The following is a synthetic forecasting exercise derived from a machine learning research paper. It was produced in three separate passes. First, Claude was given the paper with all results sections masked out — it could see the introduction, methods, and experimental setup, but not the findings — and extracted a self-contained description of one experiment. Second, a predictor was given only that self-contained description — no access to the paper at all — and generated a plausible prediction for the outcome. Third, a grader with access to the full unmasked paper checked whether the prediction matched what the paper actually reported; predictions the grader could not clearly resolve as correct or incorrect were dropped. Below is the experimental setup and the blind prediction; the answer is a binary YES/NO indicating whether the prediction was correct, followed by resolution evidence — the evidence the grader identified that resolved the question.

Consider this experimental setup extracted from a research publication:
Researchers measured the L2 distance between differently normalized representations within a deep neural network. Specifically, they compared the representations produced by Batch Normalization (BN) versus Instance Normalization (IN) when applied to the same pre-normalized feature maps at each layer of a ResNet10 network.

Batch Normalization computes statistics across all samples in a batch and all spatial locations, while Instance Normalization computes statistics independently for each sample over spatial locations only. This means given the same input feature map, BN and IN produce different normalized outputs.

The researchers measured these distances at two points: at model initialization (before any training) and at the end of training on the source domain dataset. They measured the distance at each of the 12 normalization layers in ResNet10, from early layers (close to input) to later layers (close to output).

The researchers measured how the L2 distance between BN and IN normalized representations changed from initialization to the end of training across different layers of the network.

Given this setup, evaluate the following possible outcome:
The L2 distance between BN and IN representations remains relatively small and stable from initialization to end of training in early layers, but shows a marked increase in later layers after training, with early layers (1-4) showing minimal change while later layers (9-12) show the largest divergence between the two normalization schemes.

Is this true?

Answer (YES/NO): NO